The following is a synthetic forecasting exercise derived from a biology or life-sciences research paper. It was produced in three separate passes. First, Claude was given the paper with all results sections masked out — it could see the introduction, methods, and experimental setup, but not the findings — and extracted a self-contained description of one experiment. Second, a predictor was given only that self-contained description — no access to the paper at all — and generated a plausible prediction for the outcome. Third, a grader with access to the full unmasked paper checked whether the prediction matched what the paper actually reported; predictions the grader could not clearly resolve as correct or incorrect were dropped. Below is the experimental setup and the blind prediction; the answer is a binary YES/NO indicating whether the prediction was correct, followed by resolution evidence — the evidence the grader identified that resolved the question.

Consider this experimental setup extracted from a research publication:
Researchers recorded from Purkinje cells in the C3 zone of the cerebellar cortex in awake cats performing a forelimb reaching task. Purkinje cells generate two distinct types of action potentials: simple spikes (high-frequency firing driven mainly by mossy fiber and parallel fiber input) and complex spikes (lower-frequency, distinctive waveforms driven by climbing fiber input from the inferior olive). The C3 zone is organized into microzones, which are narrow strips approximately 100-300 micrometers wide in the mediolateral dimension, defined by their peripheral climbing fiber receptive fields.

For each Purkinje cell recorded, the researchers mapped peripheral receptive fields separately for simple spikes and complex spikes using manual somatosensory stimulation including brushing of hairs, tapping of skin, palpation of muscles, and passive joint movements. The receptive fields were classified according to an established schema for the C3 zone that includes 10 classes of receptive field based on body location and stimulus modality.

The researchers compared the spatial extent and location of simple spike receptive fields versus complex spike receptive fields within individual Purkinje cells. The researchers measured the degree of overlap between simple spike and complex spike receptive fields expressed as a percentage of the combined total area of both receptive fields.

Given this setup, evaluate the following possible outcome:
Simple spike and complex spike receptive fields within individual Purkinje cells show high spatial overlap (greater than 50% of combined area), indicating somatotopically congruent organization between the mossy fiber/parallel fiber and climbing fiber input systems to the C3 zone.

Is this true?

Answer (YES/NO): NO